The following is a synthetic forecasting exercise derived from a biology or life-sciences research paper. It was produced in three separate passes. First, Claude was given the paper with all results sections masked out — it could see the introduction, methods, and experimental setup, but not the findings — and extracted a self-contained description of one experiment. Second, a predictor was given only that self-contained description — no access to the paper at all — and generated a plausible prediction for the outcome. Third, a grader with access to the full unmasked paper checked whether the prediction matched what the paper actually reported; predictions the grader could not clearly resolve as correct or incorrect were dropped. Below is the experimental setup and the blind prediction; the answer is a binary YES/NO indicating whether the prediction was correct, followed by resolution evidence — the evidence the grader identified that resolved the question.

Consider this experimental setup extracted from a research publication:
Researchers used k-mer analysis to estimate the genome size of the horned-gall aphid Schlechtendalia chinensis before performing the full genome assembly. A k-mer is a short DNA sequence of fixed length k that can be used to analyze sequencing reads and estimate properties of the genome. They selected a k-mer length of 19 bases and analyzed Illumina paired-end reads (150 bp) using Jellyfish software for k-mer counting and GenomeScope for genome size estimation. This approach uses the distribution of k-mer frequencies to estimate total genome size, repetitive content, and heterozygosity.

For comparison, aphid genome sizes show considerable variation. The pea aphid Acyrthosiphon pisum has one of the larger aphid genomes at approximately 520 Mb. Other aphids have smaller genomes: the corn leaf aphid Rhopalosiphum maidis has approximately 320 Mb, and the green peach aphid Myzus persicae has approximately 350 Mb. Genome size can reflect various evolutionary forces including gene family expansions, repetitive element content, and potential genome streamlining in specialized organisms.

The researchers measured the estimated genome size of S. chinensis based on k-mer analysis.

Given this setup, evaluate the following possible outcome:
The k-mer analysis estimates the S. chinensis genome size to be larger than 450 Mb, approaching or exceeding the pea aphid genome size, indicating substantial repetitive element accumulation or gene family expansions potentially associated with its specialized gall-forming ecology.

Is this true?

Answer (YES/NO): NO